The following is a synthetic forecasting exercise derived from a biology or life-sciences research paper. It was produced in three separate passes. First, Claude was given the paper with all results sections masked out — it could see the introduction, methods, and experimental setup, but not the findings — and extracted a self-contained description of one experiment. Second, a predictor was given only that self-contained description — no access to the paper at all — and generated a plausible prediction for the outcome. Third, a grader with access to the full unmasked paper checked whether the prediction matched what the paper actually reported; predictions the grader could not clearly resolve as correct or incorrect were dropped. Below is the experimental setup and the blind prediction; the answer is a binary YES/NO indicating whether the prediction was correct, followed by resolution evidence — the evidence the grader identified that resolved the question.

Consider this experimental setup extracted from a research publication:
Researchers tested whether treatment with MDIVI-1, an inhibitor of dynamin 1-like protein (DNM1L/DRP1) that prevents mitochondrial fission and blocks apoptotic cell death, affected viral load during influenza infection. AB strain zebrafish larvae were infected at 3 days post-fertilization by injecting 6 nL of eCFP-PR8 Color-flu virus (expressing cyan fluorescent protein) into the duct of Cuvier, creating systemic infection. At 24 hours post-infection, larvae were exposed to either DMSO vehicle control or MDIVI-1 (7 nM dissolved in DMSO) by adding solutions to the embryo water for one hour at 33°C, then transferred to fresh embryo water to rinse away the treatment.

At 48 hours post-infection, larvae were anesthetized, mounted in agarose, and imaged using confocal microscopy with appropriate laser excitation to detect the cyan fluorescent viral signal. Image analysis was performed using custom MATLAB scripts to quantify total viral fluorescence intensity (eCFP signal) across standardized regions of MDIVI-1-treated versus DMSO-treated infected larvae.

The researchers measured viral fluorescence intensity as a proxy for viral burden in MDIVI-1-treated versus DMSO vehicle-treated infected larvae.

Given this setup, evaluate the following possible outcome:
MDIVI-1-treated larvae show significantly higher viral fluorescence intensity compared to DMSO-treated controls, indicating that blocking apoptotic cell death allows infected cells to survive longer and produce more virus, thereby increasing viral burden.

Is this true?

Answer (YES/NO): NO